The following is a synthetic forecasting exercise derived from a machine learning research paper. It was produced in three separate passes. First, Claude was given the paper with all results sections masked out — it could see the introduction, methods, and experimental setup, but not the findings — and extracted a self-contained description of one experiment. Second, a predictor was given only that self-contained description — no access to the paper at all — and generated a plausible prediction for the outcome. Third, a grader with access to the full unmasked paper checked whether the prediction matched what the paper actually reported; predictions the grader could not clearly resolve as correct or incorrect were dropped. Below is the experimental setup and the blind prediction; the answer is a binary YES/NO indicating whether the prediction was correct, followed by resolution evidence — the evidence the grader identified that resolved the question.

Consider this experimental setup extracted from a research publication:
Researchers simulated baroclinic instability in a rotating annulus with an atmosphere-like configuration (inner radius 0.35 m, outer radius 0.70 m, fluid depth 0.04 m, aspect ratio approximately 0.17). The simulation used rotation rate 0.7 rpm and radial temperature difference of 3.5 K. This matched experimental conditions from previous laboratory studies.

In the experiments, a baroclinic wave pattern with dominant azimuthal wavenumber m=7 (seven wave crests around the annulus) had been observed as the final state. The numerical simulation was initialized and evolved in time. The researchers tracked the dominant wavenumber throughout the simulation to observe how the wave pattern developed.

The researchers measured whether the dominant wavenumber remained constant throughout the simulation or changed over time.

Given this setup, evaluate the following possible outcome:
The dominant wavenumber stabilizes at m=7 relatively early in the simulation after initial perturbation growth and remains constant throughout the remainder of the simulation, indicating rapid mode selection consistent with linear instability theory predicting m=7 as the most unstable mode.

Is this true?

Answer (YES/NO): NO